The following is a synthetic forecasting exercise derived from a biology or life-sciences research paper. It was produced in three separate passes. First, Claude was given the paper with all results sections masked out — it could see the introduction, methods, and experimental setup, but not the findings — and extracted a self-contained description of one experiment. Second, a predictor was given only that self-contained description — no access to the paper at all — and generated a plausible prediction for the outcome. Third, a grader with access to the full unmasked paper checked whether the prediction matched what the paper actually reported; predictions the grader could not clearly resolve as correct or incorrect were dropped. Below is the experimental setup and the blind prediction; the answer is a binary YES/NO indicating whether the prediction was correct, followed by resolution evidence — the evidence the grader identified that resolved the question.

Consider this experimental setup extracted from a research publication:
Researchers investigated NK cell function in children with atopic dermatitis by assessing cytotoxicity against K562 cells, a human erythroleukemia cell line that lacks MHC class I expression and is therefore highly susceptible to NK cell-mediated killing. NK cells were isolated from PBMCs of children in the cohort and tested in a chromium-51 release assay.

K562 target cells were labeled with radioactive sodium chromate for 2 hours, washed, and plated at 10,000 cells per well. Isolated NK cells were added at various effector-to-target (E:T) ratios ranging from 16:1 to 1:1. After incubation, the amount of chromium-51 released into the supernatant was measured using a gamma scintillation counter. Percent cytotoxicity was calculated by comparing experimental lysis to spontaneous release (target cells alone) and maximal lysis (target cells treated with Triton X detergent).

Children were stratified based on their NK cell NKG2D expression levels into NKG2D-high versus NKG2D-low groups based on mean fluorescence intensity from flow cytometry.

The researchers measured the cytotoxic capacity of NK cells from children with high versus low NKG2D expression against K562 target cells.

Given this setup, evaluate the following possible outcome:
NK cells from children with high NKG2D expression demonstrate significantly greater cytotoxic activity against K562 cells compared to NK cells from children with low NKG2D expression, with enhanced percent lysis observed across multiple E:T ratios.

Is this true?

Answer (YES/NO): YES